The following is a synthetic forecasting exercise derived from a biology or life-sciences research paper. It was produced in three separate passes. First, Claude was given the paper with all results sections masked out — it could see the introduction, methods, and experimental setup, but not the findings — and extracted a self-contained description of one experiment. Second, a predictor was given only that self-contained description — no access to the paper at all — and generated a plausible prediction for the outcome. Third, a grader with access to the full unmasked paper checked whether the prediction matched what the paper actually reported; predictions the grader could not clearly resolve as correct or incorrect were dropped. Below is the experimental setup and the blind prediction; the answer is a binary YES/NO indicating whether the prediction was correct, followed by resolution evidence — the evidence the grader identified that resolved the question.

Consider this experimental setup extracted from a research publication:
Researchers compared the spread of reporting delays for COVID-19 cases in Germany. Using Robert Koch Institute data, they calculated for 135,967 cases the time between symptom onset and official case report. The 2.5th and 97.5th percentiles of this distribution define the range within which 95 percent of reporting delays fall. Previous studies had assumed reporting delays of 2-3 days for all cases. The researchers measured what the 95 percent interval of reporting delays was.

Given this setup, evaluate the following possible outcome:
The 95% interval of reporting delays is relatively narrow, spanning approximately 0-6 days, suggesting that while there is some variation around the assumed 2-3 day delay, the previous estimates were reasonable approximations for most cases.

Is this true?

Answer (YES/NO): NO